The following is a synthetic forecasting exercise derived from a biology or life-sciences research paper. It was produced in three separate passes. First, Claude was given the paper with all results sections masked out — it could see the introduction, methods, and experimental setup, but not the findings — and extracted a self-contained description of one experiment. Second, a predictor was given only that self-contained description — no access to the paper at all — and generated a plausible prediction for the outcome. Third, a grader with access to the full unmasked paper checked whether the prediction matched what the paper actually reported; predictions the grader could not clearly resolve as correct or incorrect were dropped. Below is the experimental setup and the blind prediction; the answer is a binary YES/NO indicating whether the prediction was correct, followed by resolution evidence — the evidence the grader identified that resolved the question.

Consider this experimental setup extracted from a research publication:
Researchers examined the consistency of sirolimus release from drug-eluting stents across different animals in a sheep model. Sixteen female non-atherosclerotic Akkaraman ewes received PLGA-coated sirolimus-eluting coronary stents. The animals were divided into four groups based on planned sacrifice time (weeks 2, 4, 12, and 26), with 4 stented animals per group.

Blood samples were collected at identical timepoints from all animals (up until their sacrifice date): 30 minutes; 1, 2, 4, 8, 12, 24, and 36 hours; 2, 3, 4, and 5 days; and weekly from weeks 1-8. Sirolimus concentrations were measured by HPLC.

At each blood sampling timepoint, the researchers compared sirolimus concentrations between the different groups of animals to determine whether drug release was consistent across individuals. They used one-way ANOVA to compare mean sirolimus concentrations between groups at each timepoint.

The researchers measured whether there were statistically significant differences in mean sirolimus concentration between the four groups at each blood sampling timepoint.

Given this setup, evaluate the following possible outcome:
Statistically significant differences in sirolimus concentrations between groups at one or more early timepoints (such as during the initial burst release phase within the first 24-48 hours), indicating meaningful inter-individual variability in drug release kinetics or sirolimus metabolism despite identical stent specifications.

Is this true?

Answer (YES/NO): NO